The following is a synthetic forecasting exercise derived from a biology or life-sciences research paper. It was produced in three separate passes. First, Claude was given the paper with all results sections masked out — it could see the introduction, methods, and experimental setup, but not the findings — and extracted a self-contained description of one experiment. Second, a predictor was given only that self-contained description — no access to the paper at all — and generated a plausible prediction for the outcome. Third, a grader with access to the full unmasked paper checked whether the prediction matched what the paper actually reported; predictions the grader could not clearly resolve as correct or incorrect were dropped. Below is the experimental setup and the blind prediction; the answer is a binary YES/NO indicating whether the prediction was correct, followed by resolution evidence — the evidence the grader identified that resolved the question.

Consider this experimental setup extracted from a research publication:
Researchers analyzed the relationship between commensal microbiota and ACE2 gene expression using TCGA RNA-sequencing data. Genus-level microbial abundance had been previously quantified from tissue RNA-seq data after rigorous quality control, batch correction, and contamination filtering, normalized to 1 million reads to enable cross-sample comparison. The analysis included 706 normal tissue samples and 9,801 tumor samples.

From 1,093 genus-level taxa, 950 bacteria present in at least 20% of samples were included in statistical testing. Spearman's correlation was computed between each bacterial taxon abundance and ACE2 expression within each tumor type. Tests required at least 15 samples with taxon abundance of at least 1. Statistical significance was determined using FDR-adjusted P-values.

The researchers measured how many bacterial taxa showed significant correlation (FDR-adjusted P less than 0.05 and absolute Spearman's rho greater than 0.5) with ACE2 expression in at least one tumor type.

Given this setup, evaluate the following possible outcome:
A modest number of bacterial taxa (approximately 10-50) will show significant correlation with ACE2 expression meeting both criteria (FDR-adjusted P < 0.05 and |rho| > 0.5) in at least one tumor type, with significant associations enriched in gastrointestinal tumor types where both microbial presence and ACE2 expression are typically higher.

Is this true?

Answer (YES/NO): NO